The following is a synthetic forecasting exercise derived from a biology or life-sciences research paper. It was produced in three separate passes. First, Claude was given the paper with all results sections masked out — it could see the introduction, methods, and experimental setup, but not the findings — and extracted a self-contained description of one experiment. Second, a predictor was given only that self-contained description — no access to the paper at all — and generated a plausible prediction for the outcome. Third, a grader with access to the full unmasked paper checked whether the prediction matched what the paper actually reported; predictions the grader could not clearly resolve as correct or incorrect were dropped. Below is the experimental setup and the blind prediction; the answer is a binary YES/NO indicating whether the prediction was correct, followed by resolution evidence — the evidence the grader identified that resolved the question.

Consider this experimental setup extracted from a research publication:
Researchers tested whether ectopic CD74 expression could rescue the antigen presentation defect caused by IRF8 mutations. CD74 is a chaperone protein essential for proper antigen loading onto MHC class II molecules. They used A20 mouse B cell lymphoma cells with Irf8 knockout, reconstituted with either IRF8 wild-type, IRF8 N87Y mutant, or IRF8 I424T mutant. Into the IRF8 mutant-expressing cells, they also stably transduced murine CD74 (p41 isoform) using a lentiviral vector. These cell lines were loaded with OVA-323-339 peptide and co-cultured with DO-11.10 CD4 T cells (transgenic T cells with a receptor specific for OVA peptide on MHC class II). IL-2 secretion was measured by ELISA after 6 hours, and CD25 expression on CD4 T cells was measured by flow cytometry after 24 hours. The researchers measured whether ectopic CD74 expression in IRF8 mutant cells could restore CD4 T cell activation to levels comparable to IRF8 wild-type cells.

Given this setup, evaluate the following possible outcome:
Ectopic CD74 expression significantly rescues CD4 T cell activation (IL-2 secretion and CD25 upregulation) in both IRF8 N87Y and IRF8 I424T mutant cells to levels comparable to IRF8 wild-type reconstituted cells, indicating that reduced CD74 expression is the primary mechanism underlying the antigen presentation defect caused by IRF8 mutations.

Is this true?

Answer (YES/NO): YES